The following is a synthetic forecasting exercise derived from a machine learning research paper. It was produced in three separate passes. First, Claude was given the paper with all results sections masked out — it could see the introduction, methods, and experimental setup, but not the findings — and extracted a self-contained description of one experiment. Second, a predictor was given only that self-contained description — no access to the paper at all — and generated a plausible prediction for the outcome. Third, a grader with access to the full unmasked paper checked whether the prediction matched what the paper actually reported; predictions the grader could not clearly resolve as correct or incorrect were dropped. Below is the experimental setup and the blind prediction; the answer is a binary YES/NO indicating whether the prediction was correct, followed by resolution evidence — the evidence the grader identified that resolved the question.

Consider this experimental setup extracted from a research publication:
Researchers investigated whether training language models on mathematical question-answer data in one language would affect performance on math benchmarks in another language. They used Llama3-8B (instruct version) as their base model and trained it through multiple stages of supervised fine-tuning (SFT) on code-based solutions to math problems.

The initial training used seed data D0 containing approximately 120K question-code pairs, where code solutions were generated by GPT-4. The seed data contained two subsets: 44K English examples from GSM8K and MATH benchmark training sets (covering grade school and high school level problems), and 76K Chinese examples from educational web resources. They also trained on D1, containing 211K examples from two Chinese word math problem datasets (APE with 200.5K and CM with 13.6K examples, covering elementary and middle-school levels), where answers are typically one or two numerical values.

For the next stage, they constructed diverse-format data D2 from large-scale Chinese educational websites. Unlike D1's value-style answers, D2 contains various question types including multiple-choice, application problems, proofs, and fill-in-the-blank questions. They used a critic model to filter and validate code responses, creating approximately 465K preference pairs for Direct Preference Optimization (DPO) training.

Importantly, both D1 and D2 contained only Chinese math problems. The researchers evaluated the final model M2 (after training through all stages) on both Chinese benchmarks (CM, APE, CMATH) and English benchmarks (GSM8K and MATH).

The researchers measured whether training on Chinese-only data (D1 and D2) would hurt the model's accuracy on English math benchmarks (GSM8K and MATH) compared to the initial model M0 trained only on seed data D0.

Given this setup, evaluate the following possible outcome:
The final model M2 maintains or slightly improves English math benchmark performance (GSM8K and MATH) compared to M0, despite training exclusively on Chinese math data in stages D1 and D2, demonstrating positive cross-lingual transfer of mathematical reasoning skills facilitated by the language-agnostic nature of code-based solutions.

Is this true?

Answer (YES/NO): YES